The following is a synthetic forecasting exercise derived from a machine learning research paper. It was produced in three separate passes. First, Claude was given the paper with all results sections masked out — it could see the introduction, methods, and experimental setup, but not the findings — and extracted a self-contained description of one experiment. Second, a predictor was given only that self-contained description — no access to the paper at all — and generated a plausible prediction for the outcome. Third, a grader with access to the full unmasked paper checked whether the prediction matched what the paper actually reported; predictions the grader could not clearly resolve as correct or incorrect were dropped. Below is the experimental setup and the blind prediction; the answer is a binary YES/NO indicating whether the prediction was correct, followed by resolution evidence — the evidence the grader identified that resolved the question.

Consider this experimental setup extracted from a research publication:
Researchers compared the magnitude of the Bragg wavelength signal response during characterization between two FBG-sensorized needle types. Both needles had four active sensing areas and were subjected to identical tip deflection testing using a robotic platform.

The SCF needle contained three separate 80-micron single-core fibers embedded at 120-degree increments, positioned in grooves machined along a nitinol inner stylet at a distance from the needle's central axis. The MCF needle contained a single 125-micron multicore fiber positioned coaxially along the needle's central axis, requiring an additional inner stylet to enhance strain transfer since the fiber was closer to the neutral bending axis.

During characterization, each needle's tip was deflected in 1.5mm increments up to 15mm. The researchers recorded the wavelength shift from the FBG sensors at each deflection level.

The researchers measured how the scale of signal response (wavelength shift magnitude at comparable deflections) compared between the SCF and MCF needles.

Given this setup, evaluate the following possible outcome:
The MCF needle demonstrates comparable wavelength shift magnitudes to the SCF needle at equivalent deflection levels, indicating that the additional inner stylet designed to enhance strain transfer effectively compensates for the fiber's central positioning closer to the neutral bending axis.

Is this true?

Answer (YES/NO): NO